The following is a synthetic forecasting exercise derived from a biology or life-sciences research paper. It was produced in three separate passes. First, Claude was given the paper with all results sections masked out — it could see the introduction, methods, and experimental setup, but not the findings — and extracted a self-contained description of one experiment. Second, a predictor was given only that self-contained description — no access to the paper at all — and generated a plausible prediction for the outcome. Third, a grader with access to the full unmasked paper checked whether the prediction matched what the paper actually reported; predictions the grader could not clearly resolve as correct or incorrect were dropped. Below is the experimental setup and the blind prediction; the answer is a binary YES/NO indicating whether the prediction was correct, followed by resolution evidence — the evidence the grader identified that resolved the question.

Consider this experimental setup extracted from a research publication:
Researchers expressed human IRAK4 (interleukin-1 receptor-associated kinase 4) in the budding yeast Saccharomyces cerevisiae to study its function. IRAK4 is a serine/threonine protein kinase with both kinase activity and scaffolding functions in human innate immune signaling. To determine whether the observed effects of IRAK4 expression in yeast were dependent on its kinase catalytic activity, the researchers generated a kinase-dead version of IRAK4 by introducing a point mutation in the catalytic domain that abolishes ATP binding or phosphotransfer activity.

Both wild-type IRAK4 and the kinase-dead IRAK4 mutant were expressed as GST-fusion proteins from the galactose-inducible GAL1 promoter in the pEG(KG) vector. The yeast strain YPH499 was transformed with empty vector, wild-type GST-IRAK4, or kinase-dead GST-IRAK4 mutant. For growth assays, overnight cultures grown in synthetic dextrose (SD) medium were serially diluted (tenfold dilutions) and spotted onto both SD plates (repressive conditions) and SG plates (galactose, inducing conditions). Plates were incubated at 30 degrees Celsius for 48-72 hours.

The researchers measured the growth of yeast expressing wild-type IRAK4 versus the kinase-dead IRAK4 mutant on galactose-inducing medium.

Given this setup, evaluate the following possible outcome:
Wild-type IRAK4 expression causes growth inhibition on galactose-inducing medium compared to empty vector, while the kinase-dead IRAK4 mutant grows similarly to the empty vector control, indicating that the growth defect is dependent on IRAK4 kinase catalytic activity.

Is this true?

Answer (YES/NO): YES